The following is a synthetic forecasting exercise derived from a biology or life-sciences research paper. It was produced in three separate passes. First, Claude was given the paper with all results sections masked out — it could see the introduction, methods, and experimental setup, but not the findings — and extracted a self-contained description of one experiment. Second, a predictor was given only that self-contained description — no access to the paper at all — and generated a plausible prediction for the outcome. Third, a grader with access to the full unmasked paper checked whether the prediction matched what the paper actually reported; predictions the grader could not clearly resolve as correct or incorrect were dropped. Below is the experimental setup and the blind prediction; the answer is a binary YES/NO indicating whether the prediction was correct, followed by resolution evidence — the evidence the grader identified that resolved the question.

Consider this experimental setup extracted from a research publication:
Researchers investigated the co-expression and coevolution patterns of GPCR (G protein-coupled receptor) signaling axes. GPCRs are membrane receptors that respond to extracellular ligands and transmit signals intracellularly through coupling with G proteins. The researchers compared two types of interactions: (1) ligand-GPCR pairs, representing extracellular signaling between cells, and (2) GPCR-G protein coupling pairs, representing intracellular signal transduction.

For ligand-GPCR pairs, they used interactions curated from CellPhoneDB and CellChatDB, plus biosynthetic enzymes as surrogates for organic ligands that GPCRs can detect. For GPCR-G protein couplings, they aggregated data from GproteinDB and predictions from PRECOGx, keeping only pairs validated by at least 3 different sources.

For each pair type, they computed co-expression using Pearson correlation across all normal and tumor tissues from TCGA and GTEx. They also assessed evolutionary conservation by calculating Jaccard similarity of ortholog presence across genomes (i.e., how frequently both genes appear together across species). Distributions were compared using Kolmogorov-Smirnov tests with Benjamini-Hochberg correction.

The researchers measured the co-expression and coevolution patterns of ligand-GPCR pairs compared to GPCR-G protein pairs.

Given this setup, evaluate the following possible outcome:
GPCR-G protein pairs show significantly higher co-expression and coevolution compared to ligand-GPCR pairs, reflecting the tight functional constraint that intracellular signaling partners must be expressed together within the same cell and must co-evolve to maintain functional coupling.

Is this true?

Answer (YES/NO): NO